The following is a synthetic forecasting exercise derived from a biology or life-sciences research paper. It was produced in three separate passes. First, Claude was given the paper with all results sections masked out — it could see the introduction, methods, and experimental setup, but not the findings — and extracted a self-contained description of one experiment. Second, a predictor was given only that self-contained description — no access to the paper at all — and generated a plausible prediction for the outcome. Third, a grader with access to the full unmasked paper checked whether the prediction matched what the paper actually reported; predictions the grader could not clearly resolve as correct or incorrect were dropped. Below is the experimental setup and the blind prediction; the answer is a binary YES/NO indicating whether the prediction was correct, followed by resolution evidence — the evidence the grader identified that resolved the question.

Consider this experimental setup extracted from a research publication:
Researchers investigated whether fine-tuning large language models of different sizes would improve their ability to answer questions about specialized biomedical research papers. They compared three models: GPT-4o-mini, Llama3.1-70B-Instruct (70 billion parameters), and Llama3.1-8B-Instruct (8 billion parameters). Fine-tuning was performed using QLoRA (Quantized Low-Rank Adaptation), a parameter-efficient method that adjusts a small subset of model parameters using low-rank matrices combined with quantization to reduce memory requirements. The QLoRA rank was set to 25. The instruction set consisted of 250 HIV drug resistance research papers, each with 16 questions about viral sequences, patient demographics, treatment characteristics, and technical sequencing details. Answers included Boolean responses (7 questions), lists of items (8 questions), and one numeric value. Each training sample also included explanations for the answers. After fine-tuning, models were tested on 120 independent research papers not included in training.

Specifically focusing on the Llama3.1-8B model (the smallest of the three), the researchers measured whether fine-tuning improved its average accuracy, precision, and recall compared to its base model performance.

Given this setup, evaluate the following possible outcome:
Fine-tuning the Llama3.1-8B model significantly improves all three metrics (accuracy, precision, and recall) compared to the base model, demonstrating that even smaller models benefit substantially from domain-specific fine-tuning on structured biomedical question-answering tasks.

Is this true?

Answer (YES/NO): NO